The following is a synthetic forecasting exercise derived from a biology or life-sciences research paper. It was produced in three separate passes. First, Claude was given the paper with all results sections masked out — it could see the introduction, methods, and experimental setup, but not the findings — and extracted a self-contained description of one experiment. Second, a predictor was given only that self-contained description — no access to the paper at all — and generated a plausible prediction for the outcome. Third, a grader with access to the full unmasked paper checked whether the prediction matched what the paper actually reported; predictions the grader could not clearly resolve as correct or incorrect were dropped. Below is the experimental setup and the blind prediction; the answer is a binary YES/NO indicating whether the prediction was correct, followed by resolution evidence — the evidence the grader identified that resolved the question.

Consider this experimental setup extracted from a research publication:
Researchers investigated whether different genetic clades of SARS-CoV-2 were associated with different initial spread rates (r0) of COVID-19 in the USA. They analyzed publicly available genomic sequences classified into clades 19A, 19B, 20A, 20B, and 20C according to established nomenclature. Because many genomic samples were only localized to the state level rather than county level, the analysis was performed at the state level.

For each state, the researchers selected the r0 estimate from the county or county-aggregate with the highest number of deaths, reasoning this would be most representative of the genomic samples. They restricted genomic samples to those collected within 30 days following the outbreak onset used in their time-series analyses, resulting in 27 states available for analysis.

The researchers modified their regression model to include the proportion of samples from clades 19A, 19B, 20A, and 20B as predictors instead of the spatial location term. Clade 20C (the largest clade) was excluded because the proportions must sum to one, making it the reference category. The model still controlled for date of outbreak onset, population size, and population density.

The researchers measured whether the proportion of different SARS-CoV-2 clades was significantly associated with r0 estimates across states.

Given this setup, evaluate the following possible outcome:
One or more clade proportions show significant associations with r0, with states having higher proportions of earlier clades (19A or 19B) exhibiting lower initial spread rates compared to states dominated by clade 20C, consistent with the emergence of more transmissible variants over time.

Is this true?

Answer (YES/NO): YES